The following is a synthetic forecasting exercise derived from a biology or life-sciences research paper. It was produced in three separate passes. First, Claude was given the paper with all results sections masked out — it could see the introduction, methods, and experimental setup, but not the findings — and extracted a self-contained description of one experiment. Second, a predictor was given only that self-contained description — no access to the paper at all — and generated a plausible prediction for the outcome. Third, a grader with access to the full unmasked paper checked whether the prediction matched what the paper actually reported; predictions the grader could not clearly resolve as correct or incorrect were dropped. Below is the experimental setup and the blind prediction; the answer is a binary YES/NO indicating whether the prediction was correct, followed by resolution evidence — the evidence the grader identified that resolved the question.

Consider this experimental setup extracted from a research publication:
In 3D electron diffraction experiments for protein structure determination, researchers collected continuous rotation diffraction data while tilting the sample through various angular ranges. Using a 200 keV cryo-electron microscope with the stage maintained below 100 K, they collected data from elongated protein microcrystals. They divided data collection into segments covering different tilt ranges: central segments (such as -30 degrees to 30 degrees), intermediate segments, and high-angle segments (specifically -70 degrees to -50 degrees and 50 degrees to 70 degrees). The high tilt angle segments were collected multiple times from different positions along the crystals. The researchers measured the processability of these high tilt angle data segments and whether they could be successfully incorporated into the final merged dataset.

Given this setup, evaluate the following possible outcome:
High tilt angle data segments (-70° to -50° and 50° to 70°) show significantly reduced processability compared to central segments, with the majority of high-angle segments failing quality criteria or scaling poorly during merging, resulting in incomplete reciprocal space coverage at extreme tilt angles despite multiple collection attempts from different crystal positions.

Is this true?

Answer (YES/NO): NO